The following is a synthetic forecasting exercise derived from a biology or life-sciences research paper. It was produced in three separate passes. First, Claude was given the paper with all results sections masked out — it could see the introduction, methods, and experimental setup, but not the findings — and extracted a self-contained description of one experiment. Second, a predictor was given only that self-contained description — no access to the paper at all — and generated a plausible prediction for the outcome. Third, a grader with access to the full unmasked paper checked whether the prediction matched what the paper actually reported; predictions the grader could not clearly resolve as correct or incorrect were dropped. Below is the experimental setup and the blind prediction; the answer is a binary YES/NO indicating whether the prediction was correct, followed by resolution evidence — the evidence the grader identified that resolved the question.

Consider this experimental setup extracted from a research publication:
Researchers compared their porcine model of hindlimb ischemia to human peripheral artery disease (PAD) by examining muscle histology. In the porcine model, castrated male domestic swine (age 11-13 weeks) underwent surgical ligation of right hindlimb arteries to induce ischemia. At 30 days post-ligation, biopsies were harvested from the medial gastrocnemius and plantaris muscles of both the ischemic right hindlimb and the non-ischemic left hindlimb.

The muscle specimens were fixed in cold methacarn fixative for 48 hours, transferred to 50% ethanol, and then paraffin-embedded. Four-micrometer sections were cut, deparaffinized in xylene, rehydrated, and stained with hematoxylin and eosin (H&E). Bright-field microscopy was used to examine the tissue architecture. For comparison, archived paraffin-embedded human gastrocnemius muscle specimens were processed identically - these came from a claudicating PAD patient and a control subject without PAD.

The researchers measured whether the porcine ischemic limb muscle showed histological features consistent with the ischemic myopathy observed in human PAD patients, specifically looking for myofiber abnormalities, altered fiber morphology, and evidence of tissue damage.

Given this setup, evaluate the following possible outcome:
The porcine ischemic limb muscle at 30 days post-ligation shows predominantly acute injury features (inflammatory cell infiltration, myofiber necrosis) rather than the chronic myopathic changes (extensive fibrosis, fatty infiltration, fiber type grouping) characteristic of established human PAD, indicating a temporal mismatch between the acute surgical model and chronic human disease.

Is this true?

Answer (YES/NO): NO